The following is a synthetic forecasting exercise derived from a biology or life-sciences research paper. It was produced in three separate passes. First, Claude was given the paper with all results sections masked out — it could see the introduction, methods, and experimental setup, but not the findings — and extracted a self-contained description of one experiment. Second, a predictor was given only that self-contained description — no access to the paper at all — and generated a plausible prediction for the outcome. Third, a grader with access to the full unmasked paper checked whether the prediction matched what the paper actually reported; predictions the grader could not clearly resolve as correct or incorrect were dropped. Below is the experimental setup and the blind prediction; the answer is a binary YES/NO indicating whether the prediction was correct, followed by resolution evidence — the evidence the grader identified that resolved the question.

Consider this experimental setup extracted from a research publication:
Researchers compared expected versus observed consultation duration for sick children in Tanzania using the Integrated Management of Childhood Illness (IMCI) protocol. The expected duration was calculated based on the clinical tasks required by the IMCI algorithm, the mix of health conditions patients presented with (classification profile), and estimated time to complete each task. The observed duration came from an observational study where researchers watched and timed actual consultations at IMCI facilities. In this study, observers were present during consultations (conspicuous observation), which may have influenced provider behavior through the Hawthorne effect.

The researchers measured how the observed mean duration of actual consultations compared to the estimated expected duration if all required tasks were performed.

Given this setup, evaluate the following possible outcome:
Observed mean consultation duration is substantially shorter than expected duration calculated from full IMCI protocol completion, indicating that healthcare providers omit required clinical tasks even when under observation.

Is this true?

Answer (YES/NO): YES